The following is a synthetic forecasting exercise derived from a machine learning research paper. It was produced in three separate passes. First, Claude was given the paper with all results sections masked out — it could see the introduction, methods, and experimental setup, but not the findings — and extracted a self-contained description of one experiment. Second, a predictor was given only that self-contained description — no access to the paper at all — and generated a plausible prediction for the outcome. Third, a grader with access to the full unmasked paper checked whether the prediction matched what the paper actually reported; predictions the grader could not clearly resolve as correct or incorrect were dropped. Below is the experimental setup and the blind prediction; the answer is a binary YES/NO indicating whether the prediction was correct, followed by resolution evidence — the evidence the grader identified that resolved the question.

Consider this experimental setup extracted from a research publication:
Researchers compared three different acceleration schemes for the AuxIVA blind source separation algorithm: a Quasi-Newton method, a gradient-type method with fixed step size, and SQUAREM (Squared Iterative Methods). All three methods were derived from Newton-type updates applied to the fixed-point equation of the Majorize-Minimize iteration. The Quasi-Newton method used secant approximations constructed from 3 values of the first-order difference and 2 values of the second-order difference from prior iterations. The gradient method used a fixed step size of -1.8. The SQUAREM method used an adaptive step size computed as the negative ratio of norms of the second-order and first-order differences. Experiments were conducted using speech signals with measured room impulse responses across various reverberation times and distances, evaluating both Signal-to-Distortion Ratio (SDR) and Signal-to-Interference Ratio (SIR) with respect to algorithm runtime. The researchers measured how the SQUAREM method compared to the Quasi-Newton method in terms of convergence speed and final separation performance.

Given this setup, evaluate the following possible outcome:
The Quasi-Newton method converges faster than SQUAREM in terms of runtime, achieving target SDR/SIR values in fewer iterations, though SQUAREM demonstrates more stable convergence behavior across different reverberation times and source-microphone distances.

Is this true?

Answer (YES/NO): NO